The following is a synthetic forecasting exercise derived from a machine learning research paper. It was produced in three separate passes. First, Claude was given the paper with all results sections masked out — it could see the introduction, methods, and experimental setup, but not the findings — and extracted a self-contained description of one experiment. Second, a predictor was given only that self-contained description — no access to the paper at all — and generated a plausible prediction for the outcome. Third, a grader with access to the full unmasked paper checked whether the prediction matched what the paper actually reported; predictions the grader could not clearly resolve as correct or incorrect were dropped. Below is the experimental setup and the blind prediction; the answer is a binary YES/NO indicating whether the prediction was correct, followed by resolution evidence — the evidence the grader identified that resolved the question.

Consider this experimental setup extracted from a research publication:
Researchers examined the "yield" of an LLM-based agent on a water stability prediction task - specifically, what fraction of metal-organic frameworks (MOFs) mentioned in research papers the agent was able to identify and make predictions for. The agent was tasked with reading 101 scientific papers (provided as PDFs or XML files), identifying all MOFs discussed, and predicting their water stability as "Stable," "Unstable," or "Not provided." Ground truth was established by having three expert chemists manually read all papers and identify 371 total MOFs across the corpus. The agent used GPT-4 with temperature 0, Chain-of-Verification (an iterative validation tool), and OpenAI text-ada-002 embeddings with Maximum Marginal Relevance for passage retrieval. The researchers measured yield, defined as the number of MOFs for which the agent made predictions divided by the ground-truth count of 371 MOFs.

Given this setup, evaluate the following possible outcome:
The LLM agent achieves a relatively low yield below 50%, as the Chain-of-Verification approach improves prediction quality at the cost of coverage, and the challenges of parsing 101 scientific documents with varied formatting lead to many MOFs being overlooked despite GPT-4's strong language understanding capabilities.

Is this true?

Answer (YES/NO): NO